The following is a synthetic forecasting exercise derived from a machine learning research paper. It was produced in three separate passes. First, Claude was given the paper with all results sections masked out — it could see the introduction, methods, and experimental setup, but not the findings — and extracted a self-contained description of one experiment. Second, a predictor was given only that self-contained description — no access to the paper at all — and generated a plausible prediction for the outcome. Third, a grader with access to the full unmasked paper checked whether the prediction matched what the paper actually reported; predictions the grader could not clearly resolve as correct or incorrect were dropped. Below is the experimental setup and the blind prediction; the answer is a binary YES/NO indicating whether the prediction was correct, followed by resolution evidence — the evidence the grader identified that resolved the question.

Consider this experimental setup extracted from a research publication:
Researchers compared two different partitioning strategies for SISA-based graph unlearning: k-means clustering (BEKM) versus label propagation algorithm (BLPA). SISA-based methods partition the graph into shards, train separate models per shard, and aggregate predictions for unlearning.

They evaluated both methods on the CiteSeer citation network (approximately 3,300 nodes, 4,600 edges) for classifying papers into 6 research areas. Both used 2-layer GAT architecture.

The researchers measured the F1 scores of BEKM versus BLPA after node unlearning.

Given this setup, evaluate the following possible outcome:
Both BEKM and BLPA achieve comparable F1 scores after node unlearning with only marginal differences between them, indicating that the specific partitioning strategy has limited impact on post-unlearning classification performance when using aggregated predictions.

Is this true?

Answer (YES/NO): YES